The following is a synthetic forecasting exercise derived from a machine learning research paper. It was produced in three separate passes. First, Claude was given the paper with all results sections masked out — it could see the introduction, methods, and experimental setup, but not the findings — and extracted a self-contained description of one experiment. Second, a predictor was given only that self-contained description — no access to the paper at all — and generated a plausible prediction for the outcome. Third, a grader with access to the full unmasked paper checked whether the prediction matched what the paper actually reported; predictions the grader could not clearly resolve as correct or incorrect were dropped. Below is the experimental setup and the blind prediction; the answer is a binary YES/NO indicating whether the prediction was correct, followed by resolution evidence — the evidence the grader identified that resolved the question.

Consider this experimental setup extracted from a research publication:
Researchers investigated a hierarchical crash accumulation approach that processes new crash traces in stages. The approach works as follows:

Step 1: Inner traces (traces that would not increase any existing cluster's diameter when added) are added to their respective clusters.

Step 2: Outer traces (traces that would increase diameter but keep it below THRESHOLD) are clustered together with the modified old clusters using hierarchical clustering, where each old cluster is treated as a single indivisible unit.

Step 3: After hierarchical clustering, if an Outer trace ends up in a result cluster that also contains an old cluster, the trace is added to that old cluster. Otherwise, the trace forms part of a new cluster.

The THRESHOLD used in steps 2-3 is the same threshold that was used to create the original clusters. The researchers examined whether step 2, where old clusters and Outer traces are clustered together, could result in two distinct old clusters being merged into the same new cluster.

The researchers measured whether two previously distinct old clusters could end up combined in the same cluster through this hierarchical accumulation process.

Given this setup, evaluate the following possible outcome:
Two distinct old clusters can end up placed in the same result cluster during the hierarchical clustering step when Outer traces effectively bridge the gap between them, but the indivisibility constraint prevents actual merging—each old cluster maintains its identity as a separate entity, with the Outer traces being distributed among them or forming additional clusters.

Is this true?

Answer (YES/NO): NO